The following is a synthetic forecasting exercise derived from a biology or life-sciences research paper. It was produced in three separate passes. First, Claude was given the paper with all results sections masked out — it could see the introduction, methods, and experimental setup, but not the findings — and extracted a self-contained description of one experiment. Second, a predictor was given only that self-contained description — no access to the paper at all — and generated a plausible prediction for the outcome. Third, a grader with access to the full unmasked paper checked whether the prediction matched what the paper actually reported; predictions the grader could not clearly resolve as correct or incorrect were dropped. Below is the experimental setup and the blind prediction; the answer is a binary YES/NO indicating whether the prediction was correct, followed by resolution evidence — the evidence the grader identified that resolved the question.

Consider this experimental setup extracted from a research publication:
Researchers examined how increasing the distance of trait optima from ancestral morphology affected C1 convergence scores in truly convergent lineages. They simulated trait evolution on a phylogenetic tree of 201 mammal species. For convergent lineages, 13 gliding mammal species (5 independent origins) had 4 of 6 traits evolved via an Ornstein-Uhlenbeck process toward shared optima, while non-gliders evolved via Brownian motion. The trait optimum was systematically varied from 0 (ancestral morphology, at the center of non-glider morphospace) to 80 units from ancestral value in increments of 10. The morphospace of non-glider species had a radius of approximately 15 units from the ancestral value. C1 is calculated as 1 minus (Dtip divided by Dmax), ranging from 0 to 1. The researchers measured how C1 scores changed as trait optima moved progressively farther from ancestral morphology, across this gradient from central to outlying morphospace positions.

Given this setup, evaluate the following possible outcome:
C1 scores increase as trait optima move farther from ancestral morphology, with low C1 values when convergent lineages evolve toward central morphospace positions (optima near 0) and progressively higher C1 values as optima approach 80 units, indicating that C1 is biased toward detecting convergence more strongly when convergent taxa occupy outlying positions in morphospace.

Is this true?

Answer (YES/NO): YES